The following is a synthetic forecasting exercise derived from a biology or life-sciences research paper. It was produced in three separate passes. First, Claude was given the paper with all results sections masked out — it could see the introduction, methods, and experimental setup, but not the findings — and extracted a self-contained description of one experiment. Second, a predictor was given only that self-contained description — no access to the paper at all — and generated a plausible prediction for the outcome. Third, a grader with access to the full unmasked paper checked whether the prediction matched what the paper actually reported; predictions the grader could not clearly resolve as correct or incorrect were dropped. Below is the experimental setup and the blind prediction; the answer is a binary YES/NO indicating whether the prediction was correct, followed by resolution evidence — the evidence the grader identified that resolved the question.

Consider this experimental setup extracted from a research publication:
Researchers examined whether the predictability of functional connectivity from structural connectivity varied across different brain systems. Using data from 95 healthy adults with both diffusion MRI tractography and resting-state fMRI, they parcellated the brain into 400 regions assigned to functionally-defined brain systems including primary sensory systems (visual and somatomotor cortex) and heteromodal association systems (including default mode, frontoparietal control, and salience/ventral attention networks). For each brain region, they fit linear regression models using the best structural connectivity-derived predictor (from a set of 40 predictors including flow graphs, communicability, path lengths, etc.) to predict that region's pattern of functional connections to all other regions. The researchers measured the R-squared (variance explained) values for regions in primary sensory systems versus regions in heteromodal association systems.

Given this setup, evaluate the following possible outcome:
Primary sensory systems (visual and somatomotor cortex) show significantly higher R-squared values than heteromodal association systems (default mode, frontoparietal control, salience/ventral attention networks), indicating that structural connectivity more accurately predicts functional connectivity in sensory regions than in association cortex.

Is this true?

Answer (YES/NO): YES